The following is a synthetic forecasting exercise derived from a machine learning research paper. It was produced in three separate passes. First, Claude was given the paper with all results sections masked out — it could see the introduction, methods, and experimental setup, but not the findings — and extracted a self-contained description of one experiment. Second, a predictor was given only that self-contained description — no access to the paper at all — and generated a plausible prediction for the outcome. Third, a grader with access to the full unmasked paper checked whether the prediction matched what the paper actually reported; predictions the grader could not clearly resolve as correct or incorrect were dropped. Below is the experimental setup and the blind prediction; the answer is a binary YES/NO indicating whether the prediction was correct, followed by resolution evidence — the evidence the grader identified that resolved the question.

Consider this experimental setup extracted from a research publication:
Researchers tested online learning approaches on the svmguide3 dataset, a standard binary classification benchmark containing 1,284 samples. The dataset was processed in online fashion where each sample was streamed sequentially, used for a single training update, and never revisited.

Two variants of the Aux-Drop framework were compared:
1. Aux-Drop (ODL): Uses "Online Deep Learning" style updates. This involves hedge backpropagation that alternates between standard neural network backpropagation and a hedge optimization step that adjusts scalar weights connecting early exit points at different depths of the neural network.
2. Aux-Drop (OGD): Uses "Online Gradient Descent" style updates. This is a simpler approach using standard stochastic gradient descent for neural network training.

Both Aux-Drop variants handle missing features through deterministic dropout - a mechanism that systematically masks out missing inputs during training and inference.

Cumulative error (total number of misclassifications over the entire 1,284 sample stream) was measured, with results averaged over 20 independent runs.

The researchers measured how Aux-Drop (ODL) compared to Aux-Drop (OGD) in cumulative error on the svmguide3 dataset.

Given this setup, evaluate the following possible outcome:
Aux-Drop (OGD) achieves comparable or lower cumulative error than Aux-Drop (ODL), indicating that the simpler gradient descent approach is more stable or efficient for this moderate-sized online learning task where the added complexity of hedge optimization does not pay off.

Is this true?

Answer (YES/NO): YES